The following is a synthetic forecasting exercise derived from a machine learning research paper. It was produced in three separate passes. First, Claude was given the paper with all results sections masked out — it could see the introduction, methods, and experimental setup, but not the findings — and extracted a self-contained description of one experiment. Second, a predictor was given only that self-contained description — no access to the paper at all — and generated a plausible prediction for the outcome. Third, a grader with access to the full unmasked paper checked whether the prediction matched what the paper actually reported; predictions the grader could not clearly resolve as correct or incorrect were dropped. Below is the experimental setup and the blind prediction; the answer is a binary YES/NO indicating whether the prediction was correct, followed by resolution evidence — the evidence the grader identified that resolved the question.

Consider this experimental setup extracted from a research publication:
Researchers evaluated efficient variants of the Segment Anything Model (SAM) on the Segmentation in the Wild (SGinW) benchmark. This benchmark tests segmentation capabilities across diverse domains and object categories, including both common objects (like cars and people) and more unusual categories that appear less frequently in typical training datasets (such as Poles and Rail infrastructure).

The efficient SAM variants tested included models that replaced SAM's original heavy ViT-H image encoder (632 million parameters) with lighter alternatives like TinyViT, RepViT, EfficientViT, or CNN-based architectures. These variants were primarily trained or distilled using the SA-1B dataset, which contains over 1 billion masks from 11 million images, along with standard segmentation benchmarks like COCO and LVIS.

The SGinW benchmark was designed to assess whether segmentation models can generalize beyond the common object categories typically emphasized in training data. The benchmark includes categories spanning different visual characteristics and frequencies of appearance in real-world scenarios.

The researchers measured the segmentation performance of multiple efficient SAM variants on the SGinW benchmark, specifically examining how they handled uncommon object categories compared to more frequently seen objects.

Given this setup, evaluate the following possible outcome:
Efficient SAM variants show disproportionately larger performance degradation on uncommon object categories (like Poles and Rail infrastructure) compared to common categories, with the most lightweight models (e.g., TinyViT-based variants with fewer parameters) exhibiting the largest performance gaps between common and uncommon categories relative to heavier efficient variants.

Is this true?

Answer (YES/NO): NO